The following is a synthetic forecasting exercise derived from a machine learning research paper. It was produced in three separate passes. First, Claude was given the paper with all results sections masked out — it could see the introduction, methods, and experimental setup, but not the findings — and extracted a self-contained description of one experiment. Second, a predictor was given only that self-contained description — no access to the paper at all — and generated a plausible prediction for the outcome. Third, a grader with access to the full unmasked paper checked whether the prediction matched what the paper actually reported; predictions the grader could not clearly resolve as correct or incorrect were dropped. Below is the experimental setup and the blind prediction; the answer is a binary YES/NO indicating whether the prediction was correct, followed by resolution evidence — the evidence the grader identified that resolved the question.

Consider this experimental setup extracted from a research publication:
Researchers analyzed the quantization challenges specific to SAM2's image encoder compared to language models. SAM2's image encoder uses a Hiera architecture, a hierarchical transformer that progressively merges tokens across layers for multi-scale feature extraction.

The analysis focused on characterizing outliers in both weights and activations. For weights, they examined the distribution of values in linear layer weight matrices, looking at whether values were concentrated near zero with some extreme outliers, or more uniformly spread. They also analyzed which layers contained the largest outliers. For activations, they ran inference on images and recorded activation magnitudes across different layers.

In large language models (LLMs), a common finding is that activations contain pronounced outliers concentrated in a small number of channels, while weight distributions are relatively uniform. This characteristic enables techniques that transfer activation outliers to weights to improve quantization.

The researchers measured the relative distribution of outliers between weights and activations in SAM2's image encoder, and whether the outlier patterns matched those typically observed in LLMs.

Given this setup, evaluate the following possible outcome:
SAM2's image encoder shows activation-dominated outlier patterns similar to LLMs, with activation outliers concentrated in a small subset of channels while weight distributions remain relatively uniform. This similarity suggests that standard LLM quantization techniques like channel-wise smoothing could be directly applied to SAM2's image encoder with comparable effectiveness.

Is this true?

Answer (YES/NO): NO